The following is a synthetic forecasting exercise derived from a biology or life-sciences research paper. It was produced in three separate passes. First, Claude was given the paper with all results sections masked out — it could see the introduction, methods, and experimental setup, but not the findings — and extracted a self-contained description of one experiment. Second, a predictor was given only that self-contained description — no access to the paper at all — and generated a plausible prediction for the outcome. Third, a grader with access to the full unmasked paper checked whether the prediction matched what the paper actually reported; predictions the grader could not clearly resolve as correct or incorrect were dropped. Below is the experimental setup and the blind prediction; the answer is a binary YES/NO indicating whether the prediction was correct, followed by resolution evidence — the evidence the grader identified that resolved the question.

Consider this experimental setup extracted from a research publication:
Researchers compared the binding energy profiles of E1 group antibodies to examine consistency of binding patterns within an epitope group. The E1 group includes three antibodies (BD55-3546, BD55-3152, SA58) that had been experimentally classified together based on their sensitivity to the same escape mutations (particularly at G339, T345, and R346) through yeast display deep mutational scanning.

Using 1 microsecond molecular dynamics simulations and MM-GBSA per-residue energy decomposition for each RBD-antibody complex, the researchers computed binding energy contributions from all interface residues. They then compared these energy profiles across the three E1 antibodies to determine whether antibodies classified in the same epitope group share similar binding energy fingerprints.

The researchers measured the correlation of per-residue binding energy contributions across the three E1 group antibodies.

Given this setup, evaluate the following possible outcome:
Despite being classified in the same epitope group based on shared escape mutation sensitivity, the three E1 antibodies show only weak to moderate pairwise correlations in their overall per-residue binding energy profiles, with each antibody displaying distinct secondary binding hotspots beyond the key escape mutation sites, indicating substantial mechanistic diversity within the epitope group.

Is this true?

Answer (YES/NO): NO